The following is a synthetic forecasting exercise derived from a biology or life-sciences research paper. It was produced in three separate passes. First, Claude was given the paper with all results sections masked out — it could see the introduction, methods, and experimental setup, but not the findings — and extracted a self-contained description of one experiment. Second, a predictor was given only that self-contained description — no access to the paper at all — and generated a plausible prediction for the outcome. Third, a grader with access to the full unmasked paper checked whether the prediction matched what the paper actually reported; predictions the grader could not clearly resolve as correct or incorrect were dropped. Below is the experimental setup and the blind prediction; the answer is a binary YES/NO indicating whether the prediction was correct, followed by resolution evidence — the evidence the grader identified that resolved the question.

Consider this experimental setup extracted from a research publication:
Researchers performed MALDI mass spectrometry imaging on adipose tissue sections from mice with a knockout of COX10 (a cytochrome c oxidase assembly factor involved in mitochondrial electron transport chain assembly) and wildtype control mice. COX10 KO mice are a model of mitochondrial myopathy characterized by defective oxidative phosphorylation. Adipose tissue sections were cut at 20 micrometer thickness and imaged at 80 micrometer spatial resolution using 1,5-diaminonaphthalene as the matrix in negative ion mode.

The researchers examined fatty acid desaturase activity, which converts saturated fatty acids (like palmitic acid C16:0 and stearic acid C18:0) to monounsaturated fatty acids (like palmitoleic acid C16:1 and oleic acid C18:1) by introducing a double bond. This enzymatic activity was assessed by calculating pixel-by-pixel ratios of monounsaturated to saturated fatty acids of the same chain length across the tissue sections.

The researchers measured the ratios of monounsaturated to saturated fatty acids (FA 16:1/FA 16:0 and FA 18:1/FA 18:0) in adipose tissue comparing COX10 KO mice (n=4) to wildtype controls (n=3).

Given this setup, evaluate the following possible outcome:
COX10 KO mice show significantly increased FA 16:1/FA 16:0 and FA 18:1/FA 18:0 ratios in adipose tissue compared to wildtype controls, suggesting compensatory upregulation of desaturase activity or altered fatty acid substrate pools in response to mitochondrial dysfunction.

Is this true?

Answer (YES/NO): NO